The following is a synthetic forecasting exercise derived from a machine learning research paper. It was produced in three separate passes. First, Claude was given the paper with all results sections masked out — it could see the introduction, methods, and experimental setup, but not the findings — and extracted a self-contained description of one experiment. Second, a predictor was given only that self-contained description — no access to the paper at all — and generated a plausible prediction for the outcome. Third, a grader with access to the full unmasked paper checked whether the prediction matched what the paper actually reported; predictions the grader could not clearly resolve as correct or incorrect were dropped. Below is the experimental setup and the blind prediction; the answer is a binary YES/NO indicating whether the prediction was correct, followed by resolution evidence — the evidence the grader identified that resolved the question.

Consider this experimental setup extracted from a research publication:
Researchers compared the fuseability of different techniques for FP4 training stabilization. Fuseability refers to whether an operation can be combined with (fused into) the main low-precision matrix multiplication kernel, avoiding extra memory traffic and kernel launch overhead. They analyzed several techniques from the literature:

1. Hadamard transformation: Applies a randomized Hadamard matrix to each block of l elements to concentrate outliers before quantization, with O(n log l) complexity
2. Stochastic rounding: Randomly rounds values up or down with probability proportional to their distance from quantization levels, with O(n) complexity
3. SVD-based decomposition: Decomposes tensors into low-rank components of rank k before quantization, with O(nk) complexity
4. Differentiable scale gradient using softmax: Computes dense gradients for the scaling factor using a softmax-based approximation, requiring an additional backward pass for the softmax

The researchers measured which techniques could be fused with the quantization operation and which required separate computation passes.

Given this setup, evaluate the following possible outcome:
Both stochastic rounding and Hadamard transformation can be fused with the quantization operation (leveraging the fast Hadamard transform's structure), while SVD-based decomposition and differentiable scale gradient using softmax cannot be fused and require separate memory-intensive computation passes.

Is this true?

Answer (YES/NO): YES